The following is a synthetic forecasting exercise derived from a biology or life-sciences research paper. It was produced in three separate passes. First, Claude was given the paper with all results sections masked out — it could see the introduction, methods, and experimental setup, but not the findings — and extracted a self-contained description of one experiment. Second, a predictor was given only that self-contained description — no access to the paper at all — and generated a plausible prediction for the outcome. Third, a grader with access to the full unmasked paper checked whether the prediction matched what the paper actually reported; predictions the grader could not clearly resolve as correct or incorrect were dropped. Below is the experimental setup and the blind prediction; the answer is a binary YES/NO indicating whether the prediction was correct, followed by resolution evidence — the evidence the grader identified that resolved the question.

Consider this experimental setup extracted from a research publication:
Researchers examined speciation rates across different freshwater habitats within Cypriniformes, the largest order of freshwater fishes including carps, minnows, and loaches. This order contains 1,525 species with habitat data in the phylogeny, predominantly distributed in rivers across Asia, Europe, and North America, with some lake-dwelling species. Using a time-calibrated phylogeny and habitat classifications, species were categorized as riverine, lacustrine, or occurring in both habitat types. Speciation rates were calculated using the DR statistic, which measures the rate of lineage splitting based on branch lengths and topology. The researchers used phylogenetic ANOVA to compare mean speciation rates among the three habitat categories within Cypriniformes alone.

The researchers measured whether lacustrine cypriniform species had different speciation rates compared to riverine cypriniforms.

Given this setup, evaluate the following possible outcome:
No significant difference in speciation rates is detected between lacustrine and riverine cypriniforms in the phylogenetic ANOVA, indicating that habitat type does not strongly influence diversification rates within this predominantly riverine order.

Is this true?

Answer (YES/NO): NO